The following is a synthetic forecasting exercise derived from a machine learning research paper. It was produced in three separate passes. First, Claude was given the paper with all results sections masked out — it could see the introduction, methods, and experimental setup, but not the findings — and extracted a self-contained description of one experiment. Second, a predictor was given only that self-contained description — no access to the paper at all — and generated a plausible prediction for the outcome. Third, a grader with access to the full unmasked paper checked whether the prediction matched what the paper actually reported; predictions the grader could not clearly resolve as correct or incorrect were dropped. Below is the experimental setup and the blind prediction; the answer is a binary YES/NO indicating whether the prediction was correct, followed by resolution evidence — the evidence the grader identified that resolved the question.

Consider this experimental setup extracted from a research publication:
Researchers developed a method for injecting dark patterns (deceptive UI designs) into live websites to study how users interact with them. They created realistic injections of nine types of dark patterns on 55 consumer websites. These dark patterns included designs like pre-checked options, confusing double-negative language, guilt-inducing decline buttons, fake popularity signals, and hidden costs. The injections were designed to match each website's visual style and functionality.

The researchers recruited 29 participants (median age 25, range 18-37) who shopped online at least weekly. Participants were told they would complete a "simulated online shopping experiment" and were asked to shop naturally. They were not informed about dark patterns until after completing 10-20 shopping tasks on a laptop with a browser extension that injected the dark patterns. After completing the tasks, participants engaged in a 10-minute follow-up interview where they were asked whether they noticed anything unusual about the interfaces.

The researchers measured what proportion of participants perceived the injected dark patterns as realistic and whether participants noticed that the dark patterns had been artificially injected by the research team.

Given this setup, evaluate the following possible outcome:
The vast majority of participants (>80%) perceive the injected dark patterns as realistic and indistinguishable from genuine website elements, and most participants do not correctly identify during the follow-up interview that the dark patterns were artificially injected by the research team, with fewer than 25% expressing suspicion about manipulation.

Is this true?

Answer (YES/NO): YES